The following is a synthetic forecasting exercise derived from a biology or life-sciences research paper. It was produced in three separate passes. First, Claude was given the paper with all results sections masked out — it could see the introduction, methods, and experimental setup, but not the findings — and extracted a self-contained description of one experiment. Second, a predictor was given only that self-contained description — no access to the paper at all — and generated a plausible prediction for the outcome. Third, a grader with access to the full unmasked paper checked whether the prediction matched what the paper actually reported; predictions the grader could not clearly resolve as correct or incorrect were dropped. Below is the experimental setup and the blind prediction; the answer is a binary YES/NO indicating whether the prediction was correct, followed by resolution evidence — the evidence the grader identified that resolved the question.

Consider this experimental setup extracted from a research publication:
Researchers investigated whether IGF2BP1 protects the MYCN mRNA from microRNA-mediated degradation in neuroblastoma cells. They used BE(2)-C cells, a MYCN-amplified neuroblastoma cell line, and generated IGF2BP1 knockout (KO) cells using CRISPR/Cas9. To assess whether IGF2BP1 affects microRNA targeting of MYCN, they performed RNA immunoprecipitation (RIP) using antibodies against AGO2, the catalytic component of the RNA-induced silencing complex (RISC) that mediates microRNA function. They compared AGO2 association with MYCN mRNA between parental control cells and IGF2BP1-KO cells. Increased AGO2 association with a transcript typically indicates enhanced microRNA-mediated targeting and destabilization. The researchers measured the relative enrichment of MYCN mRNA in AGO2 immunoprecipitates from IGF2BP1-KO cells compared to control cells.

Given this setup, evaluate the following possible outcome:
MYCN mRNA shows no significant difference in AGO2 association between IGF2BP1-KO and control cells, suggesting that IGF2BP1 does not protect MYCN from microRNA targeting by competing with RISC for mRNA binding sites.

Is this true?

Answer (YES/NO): NO